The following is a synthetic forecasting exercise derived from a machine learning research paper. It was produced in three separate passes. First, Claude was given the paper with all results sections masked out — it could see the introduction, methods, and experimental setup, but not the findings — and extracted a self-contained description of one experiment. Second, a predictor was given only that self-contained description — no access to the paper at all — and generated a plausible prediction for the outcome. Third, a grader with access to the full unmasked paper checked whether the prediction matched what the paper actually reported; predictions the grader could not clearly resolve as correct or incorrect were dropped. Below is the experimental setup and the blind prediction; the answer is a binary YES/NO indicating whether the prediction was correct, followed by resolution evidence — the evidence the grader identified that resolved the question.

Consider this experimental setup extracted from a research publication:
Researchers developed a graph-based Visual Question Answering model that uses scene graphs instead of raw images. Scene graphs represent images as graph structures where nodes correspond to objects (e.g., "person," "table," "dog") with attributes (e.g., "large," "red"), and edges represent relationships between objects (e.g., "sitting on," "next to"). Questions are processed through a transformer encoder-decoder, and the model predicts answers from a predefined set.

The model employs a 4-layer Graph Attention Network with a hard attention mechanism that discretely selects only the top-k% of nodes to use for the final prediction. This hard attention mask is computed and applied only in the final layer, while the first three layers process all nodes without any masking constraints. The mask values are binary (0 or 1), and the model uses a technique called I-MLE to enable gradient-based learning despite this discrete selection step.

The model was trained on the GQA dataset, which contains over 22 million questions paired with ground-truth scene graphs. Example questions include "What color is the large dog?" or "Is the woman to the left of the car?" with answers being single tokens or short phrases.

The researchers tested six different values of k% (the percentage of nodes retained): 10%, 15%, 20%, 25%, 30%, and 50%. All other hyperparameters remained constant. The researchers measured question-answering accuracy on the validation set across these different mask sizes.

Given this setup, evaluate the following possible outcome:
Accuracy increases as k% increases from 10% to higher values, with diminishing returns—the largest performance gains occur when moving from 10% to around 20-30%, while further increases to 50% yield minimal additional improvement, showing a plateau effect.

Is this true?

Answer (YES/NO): NO